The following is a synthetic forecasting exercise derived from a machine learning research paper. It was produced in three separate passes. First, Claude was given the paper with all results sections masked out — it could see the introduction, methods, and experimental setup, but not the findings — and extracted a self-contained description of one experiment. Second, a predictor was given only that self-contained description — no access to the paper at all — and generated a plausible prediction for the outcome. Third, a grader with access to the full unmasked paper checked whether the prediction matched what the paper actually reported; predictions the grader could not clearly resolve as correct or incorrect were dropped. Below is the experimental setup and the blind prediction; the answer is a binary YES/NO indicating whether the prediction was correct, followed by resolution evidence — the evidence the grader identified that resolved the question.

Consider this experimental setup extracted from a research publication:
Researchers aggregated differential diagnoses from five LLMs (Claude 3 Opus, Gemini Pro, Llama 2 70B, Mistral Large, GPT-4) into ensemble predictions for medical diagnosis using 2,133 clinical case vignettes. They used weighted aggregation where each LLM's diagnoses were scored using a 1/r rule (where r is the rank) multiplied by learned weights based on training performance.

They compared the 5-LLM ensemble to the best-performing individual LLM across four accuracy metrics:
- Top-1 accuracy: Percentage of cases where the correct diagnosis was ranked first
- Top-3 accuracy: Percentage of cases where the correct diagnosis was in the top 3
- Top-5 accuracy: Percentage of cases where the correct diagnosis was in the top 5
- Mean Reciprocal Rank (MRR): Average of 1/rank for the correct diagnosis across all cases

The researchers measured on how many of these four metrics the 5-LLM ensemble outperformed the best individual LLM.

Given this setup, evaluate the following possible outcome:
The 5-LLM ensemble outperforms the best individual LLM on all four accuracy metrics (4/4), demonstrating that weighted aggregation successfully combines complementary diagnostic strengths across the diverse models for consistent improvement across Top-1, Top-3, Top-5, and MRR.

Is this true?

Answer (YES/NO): NO